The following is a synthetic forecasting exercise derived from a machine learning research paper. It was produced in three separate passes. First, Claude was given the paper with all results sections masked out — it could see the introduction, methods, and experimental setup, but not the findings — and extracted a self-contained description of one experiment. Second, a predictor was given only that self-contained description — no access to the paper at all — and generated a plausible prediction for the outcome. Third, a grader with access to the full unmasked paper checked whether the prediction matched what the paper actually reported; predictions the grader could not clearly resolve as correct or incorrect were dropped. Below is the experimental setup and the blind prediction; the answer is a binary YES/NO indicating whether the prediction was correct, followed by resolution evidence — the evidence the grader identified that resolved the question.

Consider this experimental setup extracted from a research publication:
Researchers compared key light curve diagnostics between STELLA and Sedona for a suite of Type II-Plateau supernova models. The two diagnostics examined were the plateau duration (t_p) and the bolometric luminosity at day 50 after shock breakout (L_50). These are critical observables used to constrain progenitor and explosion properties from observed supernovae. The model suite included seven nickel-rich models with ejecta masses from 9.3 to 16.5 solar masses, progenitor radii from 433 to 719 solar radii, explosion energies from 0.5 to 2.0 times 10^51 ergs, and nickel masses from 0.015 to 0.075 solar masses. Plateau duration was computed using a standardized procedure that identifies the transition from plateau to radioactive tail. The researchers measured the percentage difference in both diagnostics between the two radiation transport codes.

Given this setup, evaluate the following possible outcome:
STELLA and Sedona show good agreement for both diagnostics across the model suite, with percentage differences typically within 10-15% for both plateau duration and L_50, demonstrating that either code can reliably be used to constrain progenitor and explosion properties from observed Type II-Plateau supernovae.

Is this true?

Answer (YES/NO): NO